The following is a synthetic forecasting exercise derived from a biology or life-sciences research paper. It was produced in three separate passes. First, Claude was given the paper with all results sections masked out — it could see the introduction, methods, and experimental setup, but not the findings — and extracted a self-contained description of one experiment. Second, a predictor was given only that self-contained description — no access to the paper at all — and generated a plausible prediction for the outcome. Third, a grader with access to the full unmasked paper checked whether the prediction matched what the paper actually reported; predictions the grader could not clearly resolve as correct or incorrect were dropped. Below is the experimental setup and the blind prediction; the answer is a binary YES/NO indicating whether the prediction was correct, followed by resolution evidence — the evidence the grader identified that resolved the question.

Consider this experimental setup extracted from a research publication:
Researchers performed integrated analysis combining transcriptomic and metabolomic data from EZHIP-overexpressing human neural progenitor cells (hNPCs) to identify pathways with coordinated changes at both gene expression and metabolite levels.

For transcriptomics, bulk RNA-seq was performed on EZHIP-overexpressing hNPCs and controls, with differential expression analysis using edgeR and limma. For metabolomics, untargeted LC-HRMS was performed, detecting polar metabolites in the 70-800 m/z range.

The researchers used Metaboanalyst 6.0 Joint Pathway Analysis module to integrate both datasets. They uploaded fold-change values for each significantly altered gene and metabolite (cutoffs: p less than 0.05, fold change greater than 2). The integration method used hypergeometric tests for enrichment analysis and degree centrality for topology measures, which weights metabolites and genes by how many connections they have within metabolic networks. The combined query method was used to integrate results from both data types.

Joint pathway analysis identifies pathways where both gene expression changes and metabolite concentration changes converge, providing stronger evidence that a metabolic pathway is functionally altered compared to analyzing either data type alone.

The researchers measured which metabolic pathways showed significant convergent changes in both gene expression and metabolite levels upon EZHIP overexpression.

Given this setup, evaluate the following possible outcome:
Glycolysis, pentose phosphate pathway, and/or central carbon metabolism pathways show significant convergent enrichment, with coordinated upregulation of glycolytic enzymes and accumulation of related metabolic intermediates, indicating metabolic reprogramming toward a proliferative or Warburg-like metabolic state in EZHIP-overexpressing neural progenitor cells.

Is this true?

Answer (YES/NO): NO